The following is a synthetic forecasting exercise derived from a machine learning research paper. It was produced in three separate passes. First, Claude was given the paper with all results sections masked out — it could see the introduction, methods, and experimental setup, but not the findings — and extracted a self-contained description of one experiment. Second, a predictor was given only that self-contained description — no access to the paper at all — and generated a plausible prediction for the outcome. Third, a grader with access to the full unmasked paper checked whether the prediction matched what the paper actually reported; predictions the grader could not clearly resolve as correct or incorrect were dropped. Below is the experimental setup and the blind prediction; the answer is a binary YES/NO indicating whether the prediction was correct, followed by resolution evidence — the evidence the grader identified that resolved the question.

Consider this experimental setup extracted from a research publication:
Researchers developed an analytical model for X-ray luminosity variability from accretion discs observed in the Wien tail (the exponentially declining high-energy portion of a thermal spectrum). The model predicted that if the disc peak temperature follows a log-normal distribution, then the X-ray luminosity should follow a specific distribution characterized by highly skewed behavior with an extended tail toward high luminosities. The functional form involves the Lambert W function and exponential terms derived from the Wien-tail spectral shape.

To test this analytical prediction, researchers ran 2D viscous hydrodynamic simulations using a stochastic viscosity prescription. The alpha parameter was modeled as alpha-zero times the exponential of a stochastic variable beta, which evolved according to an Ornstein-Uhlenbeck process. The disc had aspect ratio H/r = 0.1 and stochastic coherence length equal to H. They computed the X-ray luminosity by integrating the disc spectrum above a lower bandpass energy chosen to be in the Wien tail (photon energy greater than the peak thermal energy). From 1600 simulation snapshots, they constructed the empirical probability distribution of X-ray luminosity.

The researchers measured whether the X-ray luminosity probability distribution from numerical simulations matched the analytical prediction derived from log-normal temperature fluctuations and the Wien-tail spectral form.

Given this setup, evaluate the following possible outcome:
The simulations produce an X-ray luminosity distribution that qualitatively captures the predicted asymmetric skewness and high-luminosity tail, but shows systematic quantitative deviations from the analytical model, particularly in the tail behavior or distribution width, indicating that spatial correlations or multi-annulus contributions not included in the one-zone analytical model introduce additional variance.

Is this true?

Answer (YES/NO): NO